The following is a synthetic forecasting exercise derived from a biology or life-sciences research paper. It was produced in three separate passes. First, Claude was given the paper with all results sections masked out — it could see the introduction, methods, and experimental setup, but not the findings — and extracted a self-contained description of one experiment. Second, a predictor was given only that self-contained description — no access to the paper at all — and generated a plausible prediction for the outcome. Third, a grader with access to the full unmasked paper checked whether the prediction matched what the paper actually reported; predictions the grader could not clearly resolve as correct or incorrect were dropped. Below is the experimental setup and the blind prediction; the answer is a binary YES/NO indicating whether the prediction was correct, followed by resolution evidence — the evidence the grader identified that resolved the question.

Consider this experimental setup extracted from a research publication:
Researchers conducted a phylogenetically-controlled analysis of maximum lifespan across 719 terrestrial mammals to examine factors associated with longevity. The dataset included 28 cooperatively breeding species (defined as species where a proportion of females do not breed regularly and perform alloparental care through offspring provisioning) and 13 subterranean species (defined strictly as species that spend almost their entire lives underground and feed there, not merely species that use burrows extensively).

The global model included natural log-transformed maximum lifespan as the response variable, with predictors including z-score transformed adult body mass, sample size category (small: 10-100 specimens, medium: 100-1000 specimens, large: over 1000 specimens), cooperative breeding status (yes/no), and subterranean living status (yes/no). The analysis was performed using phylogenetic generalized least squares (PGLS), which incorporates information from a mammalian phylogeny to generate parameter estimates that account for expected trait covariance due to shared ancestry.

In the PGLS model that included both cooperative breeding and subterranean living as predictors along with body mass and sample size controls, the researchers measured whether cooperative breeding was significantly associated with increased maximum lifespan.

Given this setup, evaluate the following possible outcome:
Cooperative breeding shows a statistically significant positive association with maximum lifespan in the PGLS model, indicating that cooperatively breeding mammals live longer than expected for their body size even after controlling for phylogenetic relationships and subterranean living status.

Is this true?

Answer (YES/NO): NO